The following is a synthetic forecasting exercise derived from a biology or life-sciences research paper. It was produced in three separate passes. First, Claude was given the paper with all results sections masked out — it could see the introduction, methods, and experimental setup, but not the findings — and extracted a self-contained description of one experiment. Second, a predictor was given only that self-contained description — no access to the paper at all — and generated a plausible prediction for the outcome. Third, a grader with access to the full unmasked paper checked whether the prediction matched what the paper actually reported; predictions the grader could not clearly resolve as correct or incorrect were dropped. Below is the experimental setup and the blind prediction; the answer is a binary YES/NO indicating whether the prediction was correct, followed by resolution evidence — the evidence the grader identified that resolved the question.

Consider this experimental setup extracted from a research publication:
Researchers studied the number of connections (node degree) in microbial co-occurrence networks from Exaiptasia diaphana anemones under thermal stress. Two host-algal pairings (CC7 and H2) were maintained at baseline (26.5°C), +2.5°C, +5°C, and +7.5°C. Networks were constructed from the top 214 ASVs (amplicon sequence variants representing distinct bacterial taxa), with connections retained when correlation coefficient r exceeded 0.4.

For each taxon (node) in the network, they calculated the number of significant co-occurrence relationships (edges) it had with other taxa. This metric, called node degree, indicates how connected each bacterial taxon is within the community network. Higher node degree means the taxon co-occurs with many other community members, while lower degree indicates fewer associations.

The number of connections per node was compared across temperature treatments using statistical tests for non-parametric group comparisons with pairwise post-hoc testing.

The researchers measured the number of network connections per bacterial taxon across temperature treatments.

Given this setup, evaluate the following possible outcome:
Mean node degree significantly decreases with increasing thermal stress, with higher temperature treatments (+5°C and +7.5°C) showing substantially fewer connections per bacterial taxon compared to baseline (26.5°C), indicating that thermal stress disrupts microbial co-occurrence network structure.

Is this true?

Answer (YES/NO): NO